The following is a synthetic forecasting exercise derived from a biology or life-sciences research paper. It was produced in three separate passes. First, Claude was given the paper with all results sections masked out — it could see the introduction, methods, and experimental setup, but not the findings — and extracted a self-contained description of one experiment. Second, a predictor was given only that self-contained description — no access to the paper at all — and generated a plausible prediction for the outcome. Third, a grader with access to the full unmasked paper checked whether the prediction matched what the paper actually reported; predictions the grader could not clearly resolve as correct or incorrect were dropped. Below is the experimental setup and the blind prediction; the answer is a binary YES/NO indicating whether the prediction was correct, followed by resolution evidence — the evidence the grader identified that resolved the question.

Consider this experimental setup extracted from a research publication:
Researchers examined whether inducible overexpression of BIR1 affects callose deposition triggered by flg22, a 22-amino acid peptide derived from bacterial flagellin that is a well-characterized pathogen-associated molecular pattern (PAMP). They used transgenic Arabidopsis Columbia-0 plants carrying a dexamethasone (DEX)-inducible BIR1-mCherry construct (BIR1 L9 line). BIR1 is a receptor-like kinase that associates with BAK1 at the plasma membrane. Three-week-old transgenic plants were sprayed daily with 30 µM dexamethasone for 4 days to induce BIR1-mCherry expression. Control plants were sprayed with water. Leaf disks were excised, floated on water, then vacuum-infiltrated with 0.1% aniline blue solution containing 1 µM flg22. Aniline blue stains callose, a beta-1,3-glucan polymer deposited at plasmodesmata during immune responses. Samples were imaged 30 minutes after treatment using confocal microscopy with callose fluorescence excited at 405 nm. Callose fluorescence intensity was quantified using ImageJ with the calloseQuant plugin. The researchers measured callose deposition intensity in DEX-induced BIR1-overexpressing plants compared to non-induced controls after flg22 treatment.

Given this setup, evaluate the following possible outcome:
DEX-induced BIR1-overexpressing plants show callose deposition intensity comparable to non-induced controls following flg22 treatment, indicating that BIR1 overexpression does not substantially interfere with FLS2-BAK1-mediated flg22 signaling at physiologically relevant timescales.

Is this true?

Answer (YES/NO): NO